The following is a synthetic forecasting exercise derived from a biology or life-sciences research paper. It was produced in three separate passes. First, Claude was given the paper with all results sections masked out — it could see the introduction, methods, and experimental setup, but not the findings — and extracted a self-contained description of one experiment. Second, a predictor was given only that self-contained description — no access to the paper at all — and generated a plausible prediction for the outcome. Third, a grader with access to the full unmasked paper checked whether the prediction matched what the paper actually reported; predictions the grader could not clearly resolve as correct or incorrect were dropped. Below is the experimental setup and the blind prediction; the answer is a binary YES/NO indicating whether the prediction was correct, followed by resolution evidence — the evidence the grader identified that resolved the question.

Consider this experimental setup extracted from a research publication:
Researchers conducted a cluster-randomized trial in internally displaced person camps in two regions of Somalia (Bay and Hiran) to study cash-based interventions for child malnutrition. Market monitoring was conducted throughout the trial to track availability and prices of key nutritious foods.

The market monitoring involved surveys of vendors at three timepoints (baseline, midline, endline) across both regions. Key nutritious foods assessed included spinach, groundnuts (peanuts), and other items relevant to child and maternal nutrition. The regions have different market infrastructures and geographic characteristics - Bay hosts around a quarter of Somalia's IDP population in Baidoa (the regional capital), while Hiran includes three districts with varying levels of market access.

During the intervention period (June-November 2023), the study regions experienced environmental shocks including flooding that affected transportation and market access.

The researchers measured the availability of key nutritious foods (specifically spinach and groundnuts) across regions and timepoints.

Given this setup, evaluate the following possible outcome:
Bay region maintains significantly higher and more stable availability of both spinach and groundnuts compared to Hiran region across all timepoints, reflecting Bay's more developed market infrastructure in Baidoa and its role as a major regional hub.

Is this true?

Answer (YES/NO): NO